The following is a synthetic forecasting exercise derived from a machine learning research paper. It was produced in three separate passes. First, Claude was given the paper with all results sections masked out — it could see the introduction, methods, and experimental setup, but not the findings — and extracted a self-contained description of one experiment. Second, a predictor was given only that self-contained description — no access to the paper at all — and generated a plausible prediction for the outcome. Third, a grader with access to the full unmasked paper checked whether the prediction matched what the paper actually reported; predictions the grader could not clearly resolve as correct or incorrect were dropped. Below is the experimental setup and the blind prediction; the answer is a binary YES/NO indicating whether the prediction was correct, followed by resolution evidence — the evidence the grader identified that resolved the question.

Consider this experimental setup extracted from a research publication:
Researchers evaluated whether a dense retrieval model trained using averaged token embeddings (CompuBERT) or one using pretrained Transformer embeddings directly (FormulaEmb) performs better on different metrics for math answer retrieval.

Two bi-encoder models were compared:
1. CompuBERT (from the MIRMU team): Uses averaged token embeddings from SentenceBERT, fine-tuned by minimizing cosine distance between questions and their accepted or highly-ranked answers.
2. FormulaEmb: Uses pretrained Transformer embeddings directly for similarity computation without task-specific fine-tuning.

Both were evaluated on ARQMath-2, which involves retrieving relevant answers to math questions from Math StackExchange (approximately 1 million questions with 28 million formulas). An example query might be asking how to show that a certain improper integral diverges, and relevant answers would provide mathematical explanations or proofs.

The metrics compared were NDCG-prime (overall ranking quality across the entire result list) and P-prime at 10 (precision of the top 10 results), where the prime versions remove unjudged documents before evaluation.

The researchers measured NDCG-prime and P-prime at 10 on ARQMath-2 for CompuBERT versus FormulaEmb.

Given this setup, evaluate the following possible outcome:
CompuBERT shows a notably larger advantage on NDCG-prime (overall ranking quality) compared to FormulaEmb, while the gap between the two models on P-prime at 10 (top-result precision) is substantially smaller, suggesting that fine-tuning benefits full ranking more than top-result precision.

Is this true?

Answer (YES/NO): NO